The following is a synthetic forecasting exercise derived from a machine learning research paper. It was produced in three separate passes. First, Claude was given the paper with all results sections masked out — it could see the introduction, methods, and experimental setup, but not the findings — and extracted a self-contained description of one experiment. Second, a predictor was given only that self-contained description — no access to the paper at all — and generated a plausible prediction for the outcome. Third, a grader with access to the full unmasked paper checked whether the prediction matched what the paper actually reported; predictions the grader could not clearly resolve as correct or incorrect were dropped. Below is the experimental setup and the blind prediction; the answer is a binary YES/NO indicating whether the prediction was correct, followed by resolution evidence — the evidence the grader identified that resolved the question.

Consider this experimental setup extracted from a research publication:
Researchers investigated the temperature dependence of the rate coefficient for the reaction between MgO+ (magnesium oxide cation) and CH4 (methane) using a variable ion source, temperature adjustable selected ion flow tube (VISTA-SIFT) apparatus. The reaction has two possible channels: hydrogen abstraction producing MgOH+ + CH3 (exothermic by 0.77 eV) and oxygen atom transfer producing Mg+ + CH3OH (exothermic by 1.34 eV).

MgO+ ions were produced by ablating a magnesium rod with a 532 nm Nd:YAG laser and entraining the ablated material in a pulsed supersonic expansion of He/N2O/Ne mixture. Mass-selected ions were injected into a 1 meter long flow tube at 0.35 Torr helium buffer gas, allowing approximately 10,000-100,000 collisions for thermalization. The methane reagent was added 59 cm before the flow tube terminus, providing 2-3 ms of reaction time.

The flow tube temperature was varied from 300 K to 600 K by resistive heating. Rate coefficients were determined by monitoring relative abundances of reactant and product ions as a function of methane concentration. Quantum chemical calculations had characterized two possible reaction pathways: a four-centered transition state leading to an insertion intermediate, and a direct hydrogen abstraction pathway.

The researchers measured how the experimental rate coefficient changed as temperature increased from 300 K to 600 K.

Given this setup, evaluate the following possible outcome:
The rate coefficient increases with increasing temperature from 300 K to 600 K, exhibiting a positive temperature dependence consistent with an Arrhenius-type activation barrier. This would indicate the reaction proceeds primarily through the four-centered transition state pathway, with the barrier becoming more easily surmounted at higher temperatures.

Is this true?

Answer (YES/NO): NO